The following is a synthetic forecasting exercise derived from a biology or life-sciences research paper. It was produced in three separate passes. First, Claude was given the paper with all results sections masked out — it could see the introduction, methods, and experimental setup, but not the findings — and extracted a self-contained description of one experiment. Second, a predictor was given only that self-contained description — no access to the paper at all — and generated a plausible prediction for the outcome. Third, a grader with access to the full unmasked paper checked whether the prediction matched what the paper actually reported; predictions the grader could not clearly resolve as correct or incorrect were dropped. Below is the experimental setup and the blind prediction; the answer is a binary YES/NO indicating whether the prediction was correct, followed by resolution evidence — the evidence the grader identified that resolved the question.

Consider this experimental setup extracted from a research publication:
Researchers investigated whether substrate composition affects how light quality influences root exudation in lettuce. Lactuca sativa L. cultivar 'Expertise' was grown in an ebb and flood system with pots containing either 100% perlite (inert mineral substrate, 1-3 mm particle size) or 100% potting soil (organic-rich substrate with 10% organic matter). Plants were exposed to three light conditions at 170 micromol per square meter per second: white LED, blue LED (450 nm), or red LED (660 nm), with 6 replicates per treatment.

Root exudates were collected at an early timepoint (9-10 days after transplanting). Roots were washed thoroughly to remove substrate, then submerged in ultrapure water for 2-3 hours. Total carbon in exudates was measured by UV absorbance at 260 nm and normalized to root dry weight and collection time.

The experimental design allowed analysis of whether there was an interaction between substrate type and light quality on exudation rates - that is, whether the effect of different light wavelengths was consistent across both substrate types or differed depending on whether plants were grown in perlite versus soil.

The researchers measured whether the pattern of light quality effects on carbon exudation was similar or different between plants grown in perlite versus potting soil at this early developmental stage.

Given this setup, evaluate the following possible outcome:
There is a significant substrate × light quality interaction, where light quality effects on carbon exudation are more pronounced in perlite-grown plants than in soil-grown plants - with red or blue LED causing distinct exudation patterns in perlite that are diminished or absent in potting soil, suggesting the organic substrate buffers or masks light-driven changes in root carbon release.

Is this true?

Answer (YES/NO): YES